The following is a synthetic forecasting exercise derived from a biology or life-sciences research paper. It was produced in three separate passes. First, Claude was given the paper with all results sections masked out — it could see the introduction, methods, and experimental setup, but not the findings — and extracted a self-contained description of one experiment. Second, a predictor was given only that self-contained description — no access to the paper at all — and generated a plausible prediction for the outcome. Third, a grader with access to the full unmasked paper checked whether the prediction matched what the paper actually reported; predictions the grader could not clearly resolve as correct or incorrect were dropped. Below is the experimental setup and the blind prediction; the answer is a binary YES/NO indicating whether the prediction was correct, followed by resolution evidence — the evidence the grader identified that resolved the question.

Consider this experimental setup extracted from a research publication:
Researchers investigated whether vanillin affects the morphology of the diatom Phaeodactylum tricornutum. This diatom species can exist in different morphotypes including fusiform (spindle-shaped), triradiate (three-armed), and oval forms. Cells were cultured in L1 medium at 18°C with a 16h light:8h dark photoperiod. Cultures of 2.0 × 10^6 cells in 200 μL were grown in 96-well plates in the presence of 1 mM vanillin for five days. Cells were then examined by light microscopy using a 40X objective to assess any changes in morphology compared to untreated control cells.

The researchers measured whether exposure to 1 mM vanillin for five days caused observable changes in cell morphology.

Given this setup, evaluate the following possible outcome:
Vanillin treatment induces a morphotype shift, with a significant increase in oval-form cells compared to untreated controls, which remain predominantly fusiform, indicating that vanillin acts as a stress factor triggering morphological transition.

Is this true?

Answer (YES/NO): NO